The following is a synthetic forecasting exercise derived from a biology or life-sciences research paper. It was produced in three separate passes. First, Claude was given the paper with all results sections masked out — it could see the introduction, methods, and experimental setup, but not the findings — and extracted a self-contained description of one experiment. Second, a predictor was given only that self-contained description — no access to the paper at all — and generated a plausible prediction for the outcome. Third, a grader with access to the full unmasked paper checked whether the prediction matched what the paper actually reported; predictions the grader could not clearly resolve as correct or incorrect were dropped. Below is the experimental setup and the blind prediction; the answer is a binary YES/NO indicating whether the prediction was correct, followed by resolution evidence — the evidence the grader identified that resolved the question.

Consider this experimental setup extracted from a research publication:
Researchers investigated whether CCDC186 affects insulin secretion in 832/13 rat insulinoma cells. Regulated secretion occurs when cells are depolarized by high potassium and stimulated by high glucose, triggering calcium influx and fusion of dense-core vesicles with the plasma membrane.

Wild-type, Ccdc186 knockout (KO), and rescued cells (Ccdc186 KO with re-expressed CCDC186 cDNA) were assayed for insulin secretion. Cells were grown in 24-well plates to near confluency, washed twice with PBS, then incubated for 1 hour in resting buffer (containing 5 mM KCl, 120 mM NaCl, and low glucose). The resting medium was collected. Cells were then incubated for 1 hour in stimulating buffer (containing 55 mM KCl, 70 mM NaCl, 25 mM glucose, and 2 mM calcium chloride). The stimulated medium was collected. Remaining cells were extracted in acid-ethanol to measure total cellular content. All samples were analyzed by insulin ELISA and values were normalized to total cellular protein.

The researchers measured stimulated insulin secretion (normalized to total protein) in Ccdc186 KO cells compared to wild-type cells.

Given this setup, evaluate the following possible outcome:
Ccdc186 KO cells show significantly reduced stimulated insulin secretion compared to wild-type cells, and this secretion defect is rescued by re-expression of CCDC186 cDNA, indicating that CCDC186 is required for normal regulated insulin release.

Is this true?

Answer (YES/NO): YES